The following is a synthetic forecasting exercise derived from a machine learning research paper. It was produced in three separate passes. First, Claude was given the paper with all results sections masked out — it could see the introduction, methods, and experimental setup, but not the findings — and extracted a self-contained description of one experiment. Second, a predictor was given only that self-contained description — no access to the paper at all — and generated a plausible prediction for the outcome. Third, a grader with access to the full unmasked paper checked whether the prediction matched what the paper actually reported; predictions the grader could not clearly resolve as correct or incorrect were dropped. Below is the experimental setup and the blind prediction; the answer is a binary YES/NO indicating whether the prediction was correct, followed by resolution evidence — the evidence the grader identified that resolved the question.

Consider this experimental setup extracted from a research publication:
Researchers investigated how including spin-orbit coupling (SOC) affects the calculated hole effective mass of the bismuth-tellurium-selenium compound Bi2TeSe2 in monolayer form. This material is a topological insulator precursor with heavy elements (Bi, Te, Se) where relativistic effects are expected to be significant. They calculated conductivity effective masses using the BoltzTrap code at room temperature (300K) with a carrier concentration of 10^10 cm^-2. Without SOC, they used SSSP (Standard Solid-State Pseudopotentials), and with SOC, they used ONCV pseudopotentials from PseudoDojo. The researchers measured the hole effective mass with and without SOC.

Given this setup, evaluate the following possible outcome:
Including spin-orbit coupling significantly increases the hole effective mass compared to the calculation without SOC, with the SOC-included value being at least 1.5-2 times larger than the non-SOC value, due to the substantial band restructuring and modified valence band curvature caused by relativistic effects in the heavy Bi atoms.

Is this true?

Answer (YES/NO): NO